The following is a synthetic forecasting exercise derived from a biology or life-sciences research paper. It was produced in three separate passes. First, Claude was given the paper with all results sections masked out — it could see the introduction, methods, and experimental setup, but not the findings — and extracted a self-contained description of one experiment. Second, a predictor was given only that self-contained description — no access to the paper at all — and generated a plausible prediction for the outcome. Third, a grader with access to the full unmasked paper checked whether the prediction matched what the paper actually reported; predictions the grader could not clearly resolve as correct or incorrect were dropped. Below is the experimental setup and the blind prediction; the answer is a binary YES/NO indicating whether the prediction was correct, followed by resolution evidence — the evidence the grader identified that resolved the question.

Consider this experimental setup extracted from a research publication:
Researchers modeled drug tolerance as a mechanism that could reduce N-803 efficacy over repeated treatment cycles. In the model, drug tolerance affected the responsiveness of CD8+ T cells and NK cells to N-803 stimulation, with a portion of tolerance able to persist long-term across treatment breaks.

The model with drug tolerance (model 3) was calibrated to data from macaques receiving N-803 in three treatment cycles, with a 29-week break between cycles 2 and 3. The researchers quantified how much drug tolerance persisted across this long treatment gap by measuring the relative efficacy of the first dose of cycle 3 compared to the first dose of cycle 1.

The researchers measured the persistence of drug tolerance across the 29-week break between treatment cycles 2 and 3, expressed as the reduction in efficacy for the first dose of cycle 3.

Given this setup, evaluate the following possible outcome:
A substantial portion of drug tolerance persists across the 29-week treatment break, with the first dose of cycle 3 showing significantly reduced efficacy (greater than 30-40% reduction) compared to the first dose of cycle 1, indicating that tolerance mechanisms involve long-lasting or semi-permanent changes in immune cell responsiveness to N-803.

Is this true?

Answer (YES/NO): YES